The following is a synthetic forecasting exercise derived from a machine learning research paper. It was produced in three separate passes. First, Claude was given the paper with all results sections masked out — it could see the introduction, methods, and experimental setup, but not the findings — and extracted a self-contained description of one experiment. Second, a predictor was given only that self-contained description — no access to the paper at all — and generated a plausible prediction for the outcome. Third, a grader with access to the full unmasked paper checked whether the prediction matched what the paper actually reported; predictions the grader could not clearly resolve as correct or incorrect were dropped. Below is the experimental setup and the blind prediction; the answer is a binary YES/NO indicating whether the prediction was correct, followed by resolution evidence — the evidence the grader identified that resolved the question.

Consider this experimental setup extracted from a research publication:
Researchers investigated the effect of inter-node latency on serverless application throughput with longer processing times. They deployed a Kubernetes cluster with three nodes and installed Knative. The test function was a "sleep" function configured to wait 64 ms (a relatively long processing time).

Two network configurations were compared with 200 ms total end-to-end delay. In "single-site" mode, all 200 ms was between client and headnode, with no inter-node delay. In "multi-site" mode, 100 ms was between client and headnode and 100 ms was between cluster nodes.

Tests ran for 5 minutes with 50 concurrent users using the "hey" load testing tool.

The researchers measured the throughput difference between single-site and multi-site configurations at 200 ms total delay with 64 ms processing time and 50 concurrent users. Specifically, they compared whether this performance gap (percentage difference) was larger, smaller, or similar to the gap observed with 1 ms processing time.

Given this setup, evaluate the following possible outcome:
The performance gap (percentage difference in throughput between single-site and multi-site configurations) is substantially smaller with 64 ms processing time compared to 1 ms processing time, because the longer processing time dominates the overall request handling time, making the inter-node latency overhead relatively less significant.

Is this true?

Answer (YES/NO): YES